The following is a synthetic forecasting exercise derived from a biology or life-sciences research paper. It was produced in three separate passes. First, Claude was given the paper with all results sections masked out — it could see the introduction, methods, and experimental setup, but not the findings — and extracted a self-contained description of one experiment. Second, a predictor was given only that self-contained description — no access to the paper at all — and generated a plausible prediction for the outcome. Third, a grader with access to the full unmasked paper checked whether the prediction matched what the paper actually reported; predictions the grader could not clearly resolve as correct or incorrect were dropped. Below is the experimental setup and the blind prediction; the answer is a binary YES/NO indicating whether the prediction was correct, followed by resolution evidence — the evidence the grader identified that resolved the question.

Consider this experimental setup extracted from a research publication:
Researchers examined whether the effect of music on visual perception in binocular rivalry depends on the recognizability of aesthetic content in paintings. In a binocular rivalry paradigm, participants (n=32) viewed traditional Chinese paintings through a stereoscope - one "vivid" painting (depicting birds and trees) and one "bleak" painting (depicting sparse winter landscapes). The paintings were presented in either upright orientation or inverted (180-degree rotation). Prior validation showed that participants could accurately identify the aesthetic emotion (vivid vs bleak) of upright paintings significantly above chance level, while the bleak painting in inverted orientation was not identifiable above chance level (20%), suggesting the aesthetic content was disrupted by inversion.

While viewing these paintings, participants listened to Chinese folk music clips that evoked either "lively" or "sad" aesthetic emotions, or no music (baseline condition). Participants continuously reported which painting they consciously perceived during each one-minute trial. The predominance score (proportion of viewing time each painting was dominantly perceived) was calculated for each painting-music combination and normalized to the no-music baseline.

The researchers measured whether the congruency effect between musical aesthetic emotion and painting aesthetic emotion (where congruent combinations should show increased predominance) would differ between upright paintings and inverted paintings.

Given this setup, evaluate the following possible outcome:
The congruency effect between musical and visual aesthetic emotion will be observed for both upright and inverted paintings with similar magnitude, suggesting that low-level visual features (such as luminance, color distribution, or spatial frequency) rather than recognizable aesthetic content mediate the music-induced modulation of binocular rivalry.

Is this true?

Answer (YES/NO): NO